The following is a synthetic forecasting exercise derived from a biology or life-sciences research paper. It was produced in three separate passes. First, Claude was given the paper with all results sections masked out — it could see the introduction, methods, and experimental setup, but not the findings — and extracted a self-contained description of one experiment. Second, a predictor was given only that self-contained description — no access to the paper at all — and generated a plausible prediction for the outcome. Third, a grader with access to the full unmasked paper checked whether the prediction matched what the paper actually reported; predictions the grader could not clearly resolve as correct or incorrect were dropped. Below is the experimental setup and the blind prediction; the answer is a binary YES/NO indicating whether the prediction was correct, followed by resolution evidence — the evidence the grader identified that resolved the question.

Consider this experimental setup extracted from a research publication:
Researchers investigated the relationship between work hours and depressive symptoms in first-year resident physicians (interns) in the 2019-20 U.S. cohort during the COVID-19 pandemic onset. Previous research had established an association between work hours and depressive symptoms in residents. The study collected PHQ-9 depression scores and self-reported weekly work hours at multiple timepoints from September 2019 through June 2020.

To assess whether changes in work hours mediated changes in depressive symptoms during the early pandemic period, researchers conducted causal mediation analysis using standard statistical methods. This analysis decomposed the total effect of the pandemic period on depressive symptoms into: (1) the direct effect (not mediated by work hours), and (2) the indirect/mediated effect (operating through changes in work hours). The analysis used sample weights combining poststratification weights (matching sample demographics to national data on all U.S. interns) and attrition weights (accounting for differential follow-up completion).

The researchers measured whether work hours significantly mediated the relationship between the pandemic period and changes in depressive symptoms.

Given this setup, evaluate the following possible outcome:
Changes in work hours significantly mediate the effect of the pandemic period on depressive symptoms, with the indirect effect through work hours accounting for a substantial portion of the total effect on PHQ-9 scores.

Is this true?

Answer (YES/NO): YES